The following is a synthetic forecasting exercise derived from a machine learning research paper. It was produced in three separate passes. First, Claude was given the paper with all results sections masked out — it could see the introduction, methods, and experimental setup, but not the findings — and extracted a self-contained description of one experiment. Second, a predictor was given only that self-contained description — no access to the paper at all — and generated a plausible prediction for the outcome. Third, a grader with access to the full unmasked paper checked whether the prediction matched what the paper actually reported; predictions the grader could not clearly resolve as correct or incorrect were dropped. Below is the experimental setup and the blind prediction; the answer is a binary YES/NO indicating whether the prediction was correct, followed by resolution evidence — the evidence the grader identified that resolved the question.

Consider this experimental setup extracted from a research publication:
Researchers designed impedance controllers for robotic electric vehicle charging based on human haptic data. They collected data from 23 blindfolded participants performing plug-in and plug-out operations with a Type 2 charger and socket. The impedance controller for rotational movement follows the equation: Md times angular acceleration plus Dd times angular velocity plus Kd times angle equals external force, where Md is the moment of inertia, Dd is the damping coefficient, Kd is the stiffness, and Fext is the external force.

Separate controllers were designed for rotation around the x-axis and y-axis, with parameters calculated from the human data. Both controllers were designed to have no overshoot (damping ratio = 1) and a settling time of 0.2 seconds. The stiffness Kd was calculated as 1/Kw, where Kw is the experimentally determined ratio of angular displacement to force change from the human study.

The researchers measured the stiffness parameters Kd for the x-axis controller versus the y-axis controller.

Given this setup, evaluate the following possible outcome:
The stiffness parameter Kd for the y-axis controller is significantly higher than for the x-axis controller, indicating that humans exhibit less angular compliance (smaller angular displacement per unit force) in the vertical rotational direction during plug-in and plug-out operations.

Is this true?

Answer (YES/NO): YES